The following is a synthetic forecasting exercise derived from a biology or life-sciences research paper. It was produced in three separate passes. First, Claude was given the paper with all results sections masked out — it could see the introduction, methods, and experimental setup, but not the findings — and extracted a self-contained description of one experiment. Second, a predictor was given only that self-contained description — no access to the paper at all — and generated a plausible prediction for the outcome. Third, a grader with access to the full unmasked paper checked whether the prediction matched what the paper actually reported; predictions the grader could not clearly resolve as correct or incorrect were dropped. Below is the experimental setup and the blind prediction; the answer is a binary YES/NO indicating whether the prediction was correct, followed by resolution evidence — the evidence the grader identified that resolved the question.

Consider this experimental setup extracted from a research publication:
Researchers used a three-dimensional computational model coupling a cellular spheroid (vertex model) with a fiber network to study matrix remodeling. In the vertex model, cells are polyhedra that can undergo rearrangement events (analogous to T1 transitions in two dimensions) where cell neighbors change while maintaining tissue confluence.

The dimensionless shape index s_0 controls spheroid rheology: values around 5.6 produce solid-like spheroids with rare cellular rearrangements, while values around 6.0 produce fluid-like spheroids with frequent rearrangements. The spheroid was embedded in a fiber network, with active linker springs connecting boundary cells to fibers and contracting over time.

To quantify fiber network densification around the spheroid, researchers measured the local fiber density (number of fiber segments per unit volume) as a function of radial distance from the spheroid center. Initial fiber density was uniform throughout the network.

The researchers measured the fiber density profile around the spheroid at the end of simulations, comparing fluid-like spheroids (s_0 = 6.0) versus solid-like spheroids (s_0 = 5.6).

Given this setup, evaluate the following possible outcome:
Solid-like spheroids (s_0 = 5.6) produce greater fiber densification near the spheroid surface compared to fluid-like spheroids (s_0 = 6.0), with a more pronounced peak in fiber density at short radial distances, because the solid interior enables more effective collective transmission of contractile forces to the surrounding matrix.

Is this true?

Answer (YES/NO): NO